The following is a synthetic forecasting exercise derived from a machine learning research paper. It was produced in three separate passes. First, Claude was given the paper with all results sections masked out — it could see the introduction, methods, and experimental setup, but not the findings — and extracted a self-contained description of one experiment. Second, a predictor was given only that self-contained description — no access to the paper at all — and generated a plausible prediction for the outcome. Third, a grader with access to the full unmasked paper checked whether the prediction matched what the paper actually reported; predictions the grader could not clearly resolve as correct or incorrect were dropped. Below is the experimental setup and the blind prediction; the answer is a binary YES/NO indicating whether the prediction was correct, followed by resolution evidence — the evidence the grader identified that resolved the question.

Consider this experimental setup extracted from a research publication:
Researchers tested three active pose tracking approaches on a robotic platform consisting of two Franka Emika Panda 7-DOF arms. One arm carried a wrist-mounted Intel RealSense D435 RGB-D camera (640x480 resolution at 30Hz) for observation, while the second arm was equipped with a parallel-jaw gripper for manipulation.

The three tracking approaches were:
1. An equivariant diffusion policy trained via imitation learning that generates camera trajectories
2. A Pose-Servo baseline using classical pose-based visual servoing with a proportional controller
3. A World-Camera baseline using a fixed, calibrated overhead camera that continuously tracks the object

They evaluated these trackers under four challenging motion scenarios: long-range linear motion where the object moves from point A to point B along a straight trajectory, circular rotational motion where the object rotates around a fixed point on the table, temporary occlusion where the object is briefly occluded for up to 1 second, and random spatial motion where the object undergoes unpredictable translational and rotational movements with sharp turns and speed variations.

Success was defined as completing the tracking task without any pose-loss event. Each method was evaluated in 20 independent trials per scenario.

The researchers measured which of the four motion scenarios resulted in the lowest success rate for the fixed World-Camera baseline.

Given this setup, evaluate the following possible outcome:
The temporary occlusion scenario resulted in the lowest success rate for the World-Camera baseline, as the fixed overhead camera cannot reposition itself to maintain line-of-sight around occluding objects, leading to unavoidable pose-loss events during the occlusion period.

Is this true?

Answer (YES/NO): YES